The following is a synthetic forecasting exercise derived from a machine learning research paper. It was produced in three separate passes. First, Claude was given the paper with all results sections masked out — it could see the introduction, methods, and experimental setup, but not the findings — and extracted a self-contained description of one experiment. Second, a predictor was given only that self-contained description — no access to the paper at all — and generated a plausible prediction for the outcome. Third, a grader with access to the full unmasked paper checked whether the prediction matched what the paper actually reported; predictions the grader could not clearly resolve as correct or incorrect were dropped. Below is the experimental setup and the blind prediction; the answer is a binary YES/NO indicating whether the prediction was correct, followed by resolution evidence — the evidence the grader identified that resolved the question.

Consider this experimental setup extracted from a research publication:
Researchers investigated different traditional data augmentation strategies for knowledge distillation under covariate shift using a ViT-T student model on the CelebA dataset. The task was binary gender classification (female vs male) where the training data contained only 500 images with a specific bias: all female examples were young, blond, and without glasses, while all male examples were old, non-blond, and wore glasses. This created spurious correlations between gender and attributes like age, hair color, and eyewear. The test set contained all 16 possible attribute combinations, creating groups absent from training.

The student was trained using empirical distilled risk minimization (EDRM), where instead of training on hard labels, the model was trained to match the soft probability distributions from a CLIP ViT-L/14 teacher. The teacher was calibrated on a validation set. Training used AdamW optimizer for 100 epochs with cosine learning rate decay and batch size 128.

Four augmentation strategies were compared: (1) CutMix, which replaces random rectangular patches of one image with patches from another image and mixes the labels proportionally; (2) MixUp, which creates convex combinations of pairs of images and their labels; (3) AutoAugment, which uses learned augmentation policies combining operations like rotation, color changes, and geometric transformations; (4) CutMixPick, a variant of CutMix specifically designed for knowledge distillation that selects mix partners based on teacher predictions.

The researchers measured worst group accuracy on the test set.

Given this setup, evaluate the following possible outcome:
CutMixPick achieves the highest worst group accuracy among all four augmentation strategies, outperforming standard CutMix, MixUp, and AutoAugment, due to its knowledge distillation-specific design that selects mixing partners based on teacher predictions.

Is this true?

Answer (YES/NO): NO